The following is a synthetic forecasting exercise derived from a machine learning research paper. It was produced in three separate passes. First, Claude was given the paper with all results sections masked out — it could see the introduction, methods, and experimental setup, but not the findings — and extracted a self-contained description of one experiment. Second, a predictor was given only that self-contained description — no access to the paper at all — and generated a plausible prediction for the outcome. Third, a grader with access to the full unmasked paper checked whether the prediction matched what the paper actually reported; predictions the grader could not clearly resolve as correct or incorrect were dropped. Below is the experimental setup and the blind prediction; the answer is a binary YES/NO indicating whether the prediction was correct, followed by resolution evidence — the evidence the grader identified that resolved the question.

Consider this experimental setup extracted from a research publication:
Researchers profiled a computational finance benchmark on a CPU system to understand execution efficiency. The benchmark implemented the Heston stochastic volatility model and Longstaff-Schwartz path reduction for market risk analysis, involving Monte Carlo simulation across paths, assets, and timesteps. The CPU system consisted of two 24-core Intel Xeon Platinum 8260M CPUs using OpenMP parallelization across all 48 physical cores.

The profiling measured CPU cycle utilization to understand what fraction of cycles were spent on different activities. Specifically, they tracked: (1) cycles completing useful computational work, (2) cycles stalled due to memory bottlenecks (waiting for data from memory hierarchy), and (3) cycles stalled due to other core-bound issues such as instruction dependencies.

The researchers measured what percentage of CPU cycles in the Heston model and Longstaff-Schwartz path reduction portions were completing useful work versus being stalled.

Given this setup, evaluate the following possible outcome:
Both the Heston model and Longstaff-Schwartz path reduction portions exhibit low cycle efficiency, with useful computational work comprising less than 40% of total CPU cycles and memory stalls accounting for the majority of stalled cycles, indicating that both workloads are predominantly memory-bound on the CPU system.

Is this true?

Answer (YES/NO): NO